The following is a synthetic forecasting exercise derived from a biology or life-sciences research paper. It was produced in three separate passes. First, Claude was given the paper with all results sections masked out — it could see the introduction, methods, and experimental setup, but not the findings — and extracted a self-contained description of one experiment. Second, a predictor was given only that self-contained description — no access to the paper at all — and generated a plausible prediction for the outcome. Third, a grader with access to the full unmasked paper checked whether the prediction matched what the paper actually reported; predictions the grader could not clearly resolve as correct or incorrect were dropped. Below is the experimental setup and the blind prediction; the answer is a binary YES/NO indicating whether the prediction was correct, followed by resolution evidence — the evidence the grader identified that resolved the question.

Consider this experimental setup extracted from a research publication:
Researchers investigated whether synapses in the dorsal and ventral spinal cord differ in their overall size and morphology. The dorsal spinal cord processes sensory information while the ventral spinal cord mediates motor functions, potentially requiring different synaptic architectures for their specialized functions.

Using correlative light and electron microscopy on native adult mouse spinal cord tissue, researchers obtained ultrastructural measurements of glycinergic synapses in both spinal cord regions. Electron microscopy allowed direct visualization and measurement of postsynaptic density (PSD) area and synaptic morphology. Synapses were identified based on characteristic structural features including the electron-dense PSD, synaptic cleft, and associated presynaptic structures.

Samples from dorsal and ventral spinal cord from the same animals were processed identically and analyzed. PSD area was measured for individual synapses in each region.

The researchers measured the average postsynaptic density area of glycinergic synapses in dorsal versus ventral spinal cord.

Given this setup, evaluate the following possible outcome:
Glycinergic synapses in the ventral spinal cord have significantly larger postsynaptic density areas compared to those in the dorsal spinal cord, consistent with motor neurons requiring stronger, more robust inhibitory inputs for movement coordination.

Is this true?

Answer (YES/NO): YES